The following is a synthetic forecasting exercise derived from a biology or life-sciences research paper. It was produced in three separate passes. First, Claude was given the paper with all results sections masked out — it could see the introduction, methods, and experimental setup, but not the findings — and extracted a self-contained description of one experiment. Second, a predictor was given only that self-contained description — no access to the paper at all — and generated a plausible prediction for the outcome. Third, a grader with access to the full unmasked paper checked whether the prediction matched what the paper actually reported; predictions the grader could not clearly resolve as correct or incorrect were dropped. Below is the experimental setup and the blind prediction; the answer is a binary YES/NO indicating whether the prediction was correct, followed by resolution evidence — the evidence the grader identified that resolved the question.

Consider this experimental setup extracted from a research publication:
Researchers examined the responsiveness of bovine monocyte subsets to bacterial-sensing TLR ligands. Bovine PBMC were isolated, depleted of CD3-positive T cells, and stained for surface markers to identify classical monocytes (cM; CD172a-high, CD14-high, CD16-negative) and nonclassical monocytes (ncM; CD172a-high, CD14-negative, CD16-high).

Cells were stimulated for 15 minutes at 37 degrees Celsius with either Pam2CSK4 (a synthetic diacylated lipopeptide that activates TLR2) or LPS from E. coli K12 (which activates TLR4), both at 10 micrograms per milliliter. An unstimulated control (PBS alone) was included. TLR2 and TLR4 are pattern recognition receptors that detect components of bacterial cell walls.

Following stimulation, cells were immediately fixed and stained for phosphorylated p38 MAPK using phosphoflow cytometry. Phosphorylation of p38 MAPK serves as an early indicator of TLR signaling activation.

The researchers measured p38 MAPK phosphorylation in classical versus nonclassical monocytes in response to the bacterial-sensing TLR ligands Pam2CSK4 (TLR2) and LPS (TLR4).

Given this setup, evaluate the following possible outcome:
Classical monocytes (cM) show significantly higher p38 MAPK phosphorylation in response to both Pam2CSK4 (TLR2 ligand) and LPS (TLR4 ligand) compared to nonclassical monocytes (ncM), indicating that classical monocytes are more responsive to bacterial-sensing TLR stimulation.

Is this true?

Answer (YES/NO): NO